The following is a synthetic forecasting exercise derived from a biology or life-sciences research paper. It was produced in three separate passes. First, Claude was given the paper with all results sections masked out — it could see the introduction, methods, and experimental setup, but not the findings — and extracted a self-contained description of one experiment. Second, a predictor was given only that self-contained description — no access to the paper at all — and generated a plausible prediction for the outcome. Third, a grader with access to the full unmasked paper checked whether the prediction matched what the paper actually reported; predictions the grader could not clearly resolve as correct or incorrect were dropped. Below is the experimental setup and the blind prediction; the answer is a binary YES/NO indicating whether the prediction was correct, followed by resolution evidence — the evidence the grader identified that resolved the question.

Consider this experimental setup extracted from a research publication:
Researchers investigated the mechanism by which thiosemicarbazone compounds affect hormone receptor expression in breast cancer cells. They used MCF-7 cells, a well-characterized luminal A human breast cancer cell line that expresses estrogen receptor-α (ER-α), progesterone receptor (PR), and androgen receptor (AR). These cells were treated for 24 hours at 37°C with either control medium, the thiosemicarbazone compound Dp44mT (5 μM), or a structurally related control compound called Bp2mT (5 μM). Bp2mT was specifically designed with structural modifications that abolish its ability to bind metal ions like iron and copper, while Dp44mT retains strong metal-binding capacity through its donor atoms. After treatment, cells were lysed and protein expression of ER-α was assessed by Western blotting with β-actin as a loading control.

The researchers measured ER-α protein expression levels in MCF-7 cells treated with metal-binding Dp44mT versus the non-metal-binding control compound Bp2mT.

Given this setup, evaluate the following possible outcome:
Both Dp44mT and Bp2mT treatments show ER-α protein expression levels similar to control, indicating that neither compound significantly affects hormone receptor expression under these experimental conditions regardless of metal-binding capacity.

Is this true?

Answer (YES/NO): NO